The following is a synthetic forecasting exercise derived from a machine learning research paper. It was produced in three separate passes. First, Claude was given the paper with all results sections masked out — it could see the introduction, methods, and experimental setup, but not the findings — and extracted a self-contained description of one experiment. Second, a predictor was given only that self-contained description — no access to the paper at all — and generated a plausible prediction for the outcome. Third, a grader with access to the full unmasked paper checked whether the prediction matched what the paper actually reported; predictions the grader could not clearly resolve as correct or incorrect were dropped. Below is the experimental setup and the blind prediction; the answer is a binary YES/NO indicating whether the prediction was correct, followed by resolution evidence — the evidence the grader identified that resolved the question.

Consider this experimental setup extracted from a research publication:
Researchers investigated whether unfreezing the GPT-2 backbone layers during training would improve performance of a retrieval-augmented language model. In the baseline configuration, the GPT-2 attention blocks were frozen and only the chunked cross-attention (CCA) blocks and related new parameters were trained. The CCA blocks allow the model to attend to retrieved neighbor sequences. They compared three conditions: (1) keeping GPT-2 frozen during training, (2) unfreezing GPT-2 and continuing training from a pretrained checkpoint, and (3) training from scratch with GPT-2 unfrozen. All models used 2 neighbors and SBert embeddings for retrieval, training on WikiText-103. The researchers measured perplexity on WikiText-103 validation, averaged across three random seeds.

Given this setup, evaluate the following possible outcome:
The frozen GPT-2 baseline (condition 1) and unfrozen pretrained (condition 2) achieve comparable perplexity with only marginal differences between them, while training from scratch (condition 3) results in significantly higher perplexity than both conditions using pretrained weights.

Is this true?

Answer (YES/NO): NO